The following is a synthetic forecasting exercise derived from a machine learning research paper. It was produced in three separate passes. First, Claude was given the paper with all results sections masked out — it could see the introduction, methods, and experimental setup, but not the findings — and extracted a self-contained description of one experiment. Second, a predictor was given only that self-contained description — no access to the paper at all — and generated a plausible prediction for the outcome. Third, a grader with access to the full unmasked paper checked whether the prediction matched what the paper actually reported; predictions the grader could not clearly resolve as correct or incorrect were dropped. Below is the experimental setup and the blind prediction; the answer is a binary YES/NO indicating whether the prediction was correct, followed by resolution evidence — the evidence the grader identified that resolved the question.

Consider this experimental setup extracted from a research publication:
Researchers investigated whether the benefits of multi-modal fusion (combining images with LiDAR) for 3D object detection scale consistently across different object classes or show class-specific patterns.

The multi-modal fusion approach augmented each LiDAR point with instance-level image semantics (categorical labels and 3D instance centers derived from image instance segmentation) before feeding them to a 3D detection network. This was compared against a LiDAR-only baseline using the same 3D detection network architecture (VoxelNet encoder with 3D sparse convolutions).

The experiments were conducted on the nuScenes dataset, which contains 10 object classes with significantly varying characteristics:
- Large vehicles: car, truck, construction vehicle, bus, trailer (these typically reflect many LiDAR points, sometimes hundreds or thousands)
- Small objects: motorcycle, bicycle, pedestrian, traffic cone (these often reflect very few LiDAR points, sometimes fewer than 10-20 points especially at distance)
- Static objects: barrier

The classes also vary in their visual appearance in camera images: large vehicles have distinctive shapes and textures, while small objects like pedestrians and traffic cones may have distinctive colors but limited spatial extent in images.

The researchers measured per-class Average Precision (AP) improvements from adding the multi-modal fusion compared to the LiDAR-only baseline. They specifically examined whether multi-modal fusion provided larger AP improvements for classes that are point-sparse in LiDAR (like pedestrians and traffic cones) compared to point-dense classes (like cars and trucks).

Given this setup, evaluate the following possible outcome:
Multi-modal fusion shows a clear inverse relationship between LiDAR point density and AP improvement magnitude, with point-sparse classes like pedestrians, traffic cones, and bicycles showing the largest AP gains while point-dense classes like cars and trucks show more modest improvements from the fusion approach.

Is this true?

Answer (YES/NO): NO